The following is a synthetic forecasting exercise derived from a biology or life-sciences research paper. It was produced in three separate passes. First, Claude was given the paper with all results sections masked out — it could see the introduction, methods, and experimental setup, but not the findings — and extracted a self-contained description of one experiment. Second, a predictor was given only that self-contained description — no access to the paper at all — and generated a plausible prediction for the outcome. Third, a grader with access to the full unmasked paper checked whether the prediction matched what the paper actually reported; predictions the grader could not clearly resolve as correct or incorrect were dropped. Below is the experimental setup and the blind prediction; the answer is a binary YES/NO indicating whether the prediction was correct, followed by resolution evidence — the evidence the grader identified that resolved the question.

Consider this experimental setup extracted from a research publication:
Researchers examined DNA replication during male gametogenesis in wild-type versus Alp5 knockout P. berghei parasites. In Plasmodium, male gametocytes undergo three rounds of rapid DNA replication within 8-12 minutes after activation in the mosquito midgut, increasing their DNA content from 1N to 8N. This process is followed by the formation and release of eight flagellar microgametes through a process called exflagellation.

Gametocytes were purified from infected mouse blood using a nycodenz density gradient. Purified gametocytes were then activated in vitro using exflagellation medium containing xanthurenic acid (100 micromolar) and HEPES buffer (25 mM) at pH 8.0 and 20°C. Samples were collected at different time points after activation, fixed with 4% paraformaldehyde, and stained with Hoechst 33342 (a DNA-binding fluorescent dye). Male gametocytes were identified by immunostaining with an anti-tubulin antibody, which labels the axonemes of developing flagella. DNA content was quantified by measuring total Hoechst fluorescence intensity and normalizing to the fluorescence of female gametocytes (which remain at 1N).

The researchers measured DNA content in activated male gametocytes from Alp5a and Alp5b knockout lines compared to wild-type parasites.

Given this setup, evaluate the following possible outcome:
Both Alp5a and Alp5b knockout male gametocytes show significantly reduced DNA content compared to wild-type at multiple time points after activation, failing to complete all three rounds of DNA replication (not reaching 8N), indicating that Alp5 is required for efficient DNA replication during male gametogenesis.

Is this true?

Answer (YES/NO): NO